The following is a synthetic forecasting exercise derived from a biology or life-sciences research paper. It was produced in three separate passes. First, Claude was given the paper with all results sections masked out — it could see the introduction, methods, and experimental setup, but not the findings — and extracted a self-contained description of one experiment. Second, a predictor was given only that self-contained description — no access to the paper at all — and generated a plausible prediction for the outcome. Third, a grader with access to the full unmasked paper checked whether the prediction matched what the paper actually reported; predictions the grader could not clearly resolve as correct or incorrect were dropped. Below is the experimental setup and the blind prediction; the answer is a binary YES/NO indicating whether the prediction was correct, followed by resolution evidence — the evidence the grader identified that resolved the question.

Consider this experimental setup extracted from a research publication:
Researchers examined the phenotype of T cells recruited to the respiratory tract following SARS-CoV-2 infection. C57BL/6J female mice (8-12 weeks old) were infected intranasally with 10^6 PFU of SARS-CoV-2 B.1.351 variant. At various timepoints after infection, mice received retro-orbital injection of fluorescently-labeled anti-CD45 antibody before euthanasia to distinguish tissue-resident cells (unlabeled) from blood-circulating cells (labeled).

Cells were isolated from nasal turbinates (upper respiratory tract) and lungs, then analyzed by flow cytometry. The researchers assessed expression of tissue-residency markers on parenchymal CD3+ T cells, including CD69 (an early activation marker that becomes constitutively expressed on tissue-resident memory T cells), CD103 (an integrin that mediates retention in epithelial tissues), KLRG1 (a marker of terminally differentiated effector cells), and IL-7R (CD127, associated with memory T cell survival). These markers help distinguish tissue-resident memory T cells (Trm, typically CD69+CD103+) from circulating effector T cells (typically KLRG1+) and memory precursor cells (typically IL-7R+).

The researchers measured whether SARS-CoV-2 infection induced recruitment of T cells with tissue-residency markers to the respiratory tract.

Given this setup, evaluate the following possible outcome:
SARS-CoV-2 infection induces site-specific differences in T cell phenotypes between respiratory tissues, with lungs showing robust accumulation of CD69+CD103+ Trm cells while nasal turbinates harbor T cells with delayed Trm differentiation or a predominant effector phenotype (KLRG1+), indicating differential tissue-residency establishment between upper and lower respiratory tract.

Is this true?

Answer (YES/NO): YES